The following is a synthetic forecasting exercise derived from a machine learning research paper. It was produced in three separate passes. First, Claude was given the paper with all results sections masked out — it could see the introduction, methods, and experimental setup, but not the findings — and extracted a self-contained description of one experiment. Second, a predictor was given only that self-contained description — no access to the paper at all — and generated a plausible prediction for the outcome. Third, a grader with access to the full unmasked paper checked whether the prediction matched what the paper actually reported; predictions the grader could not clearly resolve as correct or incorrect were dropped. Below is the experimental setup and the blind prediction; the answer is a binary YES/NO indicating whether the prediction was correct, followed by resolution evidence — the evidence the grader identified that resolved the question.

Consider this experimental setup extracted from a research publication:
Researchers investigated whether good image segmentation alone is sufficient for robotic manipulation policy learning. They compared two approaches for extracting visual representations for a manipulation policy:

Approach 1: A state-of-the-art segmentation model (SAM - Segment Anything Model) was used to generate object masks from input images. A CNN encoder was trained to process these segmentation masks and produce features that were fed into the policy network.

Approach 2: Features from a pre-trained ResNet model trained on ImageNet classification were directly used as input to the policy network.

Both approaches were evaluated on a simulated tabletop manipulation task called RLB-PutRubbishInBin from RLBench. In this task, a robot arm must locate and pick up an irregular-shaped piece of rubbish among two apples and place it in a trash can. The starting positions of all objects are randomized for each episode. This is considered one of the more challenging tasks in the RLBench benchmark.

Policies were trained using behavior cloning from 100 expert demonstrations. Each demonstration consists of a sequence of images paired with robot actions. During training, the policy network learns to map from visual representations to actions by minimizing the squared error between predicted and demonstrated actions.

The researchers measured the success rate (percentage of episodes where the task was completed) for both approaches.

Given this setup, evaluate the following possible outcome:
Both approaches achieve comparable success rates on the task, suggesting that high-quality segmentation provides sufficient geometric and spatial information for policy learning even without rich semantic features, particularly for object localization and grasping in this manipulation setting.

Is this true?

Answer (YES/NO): NO